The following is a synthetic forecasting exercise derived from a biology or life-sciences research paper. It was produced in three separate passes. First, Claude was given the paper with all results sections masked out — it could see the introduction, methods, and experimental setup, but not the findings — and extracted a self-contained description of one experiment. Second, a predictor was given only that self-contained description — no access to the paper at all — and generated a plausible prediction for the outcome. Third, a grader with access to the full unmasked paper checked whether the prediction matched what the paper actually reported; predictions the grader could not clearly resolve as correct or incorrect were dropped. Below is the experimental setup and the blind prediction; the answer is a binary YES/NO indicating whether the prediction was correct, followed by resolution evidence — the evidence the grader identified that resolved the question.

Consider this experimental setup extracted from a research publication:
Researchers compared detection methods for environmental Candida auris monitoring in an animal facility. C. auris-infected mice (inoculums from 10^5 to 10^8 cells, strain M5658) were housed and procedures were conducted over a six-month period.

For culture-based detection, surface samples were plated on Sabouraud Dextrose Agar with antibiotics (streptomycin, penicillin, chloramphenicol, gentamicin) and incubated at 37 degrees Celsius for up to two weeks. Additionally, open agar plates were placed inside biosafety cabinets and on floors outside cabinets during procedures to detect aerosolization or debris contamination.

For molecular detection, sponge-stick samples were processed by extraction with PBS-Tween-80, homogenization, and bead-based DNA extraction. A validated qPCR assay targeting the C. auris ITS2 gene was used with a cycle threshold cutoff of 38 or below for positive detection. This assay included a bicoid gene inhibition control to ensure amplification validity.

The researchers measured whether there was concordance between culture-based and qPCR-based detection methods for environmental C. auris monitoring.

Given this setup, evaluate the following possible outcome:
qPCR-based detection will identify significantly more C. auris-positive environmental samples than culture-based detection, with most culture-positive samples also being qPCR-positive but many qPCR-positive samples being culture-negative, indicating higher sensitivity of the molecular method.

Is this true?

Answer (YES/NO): NO